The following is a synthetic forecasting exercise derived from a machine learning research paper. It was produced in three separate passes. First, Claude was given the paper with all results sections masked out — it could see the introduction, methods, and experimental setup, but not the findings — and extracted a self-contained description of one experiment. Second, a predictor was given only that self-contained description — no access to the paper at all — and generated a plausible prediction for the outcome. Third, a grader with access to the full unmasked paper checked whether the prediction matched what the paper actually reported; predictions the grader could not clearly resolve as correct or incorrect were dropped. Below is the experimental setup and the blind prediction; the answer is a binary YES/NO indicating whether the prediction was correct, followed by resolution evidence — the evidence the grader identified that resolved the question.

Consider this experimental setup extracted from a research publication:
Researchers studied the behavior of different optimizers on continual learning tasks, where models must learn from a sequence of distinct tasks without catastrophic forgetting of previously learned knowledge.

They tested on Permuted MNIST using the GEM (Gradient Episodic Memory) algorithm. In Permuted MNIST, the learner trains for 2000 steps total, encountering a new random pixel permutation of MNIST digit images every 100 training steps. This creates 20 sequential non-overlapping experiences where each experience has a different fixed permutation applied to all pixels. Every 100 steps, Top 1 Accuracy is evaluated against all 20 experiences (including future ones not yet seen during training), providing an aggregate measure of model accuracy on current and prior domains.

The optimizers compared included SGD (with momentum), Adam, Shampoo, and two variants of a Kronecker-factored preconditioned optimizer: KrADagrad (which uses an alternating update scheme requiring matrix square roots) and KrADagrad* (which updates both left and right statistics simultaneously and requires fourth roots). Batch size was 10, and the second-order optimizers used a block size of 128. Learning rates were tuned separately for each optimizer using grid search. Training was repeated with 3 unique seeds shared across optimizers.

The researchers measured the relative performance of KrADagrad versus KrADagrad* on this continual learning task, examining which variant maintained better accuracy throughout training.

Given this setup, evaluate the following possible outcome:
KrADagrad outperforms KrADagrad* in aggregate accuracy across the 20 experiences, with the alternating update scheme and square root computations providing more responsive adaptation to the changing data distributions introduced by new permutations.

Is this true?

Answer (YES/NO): YES